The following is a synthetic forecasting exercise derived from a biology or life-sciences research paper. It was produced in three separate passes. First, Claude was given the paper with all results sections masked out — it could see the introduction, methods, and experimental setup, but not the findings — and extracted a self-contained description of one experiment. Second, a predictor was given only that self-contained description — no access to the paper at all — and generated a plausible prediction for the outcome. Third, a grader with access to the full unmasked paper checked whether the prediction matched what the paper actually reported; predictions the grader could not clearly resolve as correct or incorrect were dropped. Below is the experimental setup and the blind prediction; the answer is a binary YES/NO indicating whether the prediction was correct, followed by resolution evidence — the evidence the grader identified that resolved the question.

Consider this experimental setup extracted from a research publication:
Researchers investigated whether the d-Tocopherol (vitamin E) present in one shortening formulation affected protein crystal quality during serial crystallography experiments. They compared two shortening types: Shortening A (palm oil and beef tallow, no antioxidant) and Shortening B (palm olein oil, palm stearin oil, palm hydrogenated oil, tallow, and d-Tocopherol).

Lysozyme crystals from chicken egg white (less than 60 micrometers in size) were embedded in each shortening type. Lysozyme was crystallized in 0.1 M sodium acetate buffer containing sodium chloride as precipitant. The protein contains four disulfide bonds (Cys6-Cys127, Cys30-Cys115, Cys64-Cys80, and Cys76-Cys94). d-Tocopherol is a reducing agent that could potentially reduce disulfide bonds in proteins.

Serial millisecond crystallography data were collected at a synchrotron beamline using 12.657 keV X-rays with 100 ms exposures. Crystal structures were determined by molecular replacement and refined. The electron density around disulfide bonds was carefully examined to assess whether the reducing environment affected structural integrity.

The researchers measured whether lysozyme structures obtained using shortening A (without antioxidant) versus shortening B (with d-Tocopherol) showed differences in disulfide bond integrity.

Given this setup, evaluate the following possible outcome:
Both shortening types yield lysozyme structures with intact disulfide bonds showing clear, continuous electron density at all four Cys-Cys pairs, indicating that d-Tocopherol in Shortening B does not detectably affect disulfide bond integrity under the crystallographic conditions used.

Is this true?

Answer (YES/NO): NO